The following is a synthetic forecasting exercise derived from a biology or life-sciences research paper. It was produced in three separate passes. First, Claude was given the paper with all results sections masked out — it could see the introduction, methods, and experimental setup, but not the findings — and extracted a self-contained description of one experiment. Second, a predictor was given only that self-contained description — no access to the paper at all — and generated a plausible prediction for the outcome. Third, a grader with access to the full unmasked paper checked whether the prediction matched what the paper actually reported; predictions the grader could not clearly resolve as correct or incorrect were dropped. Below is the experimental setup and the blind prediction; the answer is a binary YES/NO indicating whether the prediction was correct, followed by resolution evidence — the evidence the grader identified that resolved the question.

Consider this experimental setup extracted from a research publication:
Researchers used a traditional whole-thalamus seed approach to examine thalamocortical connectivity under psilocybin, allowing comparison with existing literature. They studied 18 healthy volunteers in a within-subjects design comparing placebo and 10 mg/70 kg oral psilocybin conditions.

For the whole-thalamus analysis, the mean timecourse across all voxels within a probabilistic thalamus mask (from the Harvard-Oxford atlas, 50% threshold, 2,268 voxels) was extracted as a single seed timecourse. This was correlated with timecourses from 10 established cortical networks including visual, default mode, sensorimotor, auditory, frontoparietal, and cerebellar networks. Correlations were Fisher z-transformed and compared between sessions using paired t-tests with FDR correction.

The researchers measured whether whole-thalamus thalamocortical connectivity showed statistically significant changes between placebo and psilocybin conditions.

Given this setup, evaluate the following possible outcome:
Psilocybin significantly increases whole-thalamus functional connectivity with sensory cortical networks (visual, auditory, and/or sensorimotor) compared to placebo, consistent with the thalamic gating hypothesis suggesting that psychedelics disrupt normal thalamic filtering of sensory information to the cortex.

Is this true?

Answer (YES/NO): NO